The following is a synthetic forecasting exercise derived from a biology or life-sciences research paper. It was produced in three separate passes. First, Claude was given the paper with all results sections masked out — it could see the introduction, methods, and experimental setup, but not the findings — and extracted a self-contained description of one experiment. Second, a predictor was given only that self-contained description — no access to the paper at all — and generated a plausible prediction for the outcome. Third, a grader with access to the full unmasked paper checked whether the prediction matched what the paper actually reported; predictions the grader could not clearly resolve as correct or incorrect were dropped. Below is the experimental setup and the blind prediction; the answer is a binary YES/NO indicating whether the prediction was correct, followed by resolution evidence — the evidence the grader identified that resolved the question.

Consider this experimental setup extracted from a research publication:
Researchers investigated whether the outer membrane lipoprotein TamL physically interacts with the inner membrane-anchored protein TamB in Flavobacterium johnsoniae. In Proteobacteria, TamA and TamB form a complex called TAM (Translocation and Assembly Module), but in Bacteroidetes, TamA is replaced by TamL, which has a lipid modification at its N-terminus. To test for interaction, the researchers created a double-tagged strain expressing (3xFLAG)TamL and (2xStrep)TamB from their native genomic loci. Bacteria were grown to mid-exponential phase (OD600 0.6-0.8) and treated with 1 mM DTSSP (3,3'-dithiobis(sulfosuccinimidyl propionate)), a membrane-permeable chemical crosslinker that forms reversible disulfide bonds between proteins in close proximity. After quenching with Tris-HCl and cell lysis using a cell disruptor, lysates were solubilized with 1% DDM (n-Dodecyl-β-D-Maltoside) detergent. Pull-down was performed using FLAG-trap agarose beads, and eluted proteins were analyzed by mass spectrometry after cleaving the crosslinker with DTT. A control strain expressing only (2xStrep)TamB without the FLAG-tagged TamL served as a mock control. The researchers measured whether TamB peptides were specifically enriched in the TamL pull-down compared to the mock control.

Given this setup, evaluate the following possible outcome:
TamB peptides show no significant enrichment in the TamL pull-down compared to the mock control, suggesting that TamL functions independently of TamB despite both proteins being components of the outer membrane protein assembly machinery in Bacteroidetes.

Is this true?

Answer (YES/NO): NO